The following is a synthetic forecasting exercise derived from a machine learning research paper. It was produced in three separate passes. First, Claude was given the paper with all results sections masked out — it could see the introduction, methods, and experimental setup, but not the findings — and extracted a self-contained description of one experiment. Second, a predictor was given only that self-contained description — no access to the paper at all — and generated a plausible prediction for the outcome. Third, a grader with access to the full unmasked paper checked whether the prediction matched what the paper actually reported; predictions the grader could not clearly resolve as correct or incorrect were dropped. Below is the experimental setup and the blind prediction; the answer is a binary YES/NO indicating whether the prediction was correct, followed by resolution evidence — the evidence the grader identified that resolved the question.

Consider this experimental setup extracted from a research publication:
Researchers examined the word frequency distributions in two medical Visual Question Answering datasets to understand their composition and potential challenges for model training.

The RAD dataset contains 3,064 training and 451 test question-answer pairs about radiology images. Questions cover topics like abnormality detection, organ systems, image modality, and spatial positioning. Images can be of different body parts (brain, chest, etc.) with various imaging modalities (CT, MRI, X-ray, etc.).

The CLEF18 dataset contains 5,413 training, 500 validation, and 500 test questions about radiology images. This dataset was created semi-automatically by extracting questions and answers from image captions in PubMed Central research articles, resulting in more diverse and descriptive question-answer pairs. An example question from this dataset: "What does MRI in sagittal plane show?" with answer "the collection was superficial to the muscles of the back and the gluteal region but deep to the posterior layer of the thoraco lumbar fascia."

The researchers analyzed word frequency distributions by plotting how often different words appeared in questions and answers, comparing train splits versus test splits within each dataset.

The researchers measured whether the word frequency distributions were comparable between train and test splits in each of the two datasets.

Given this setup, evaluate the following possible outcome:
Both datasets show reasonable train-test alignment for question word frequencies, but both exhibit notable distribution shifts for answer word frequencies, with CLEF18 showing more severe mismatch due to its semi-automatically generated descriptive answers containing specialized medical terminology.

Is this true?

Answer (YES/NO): NO